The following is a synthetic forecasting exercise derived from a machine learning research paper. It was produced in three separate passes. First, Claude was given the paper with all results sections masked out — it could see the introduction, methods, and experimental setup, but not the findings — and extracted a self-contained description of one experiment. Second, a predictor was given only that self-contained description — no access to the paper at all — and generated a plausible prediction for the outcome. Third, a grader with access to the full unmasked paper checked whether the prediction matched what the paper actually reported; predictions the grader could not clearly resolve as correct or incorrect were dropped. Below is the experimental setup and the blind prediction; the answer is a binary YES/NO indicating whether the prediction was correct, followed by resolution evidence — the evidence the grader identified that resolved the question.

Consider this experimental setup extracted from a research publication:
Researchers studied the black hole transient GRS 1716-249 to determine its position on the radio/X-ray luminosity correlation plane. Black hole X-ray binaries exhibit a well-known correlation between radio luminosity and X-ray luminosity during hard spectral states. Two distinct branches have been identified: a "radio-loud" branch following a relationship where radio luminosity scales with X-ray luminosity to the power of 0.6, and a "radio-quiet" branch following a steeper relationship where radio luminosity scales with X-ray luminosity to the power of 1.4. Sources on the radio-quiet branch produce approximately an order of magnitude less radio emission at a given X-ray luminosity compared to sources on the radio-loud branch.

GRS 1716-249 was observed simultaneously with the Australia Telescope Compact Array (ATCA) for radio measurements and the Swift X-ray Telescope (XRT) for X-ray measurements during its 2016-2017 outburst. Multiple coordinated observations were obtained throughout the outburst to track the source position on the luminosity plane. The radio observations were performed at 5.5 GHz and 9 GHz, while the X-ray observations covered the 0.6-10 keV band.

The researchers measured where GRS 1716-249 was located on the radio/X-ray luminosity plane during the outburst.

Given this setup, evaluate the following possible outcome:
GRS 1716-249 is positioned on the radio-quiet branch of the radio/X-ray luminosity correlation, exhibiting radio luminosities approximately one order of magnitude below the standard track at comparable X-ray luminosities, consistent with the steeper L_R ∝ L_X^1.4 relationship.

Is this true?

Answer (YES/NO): YES